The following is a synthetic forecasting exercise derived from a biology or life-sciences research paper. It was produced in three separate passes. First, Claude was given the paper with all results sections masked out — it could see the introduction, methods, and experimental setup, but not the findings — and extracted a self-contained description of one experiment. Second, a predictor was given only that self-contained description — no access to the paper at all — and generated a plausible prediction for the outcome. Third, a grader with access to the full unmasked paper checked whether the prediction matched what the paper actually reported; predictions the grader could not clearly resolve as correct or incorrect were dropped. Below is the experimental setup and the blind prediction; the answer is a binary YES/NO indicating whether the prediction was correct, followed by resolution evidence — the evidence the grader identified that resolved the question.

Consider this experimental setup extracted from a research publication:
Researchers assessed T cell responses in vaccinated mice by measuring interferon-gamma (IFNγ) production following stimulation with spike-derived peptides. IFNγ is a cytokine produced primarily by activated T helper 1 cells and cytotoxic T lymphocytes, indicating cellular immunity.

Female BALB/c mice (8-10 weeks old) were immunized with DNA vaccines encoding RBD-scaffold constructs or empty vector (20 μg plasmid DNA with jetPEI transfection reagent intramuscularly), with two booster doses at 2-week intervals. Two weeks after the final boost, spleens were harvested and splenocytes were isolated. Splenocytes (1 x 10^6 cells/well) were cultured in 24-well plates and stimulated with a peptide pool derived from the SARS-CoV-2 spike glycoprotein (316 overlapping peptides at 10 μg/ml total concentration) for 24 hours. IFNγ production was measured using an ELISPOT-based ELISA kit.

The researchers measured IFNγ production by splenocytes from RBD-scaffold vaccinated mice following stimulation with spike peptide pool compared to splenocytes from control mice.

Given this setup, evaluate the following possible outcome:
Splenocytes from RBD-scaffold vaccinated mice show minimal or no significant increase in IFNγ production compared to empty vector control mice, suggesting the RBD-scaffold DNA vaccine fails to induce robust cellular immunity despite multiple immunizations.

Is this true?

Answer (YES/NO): NO